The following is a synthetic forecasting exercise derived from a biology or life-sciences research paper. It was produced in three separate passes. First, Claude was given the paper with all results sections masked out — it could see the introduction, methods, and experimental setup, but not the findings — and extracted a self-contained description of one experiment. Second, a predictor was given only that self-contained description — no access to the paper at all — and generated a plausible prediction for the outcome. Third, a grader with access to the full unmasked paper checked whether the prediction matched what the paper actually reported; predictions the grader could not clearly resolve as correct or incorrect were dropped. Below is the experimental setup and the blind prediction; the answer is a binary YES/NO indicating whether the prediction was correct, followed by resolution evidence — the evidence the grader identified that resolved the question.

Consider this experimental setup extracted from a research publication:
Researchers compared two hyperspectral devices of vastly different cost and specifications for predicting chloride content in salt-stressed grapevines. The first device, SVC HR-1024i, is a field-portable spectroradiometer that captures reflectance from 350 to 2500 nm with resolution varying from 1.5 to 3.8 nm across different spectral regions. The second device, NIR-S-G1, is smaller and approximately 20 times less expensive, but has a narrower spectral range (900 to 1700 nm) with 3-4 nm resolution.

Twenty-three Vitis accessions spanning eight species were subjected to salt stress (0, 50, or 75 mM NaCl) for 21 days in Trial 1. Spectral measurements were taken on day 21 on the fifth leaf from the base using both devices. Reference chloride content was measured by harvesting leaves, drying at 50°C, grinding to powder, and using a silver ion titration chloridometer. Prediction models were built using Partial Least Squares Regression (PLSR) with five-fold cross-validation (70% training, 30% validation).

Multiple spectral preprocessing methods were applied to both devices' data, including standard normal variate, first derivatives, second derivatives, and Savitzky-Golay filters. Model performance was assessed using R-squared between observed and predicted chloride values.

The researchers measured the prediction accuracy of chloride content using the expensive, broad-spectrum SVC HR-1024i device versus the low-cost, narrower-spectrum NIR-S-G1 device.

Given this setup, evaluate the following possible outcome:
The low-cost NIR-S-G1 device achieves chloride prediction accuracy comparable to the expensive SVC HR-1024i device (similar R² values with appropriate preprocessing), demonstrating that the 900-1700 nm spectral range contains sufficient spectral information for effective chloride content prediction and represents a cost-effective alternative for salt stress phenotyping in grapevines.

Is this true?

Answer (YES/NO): NO